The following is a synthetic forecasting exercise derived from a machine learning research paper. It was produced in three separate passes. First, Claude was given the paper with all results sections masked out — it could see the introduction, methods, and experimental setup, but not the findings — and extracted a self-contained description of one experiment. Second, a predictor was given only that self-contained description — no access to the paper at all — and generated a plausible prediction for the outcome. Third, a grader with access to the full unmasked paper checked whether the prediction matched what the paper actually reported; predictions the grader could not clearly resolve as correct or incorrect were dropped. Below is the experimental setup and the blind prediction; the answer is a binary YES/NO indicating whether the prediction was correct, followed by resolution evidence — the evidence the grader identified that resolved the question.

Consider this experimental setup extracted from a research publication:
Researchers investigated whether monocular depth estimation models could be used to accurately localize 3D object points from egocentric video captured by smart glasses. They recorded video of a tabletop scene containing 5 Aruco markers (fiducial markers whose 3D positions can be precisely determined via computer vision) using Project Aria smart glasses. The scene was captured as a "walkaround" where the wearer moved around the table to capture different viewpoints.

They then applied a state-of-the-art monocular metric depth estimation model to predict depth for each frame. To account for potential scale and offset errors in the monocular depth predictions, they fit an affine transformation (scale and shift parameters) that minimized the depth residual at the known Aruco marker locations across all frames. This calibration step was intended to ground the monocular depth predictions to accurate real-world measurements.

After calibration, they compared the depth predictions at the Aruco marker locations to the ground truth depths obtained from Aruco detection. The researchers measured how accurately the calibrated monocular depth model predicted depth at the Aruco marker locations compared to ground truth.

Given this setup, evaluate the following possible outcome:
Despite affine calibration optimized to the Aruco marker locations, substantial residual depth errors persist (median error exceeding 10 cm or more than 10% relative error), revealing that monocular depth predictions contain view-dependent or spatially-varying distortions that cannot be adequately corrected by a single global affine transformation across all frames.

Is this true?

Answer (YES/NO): NO